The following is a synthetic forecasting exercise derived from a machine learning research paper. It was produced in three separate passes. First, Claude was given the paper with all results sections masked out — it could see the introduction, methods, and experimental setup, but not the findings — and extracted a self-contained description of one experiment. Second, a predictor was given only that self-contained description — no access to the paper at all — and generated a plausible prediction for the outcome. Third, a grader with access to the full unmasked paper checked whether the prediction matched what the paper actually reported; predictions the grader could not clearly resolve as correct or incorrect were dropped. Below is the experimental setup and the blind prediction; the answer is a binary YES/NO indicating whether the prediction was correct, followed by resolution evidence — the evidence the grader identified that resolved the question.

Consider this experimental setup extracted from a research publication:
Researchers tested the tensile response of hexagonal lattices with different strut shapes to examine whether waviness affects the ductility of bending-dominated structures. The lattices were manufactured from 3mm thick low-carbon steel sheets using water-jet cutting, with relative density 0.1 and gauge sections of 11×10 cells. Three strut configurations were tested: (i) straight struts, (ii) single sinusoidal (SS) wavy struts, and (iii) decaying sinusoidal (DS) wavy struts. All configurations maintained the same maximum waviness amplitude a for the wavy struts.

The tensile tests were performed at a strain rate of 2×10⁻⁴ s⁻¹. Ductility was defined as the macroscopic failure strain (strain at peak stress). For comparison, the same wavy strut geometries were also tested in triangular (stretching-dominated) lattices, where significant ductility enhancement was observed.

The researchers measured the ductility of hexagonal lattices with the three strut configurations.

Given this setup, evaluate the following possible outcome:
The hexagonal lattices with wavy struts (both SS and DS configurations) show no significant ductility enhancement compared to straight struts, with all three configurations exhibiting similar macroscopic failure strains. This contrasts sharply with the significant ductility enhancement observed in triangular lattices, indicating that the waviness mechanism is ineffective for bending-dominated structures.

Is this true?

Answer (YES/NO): NO